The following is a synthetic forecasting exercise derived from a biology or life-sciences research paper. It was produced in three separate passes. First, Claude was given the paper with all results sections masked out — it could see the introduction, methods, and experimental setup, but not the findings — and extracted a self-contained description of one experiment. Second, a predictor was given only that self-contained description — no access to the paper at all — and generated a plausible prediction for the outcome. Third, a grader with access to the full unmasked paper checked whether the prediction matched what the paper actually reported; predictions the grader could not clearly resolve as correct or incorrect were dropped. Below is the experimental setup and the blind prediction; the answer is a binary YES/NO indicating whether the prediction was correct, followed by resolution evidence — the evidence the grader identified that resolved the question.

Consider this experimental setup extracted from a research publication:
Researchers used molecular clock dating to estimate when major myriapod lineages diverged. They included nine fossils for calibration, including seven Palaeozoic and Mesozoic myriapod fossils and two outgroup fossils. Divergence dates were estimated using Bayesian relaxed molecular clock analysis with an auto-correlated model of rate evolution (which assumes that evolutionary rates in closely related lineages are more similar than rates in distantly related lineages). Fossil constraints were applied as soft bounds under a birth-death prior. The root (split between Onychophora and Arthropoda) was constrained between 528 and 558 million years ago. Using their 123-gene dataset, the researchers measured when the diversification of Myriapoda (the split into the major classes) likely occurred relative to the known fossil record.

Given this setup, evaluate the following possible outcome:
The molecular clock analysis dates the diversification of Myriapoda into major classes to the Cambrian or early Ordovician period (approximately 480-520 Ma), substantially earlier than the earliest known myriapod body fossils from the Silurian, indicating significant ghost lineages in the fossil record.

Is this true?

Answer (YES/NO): YES